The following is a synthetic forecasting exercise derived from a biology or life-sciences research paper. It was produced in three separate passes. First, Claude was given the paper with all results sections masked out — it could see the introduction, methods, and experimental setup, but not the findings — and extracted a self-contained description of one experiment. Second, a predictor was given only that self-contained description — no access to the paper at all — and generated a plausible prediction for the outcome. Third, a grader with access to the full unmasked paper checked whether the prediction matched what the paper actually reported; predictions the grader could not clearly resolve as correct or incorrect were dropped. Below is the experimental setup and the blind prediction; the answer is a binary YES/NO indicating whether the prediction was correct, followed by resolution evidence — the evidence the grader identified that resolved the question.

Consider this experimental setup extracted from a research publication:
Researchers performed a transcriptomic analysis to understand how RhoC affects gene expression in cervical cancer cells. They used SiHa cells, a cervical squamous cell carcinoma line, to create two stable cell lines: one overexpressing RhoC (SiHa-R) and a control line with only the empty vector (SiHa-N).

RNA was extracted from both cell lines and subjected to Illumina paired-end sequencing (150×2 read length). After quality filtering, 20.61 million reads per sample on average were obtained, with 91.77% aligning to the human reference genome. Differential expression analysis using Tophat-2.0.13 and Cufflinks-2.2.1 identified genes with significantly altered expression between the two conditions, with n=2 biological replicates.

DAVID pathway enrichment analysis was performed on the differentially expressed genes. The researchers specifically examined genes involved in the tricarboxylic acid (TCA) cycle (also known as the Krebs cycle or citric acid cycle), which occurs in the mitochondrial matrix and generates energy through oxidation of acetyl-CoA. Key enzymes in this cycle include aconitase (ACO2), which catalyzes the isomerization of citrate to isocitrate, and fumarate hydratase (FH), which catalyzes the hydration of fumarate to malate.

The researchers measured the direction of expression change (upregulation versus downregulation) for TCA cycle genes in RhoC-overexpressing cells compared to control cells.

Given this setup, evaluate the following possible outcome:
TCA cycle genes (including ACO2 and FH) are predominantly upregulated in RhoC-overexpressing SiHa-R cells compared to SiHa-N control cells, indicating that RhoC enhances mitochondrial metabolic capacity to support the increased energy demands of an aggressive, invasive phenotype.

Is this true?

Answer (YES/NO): YES